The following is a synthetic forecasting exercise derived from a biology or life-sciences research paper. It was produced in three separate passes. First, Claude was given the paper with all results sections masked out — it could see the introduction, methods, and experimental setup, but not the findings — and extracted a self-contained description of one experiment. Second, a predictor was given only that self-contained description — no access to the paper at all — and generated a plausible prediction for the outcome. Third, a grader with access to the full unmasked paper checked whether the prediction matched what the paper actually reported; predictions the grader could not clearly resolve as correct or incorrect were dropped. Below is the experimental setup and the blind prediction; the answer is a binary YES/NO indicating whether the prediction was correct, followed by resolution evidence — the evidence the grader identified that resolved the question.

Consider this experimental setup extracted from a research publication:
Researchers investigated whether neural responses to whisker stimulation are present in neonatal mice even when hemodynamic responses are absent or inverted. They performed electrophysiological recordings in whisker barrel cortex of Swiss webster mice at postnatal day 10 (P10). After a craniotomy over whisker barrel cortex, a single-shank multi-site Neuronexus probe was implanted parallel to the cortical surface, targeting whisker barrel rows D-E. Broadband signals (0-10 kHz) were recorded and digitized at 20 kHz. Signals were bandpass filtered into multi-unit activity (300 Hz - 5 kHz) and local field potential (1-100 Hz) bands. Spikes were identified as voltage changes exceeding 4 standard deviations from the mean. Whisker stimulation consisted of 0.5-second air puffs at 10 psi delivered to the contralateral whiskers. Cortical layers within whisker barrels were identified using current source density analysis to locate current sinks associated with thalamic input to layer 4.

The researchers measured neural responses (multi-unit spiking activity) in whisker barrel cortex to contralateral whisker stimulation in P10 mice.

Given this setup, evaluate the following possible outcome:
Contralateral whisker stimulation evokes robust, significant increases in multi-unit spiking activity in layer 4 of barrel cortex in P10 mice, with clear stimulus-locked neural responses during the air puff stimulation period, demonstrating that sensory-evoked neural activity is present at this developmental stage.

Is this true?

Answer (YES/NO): YES